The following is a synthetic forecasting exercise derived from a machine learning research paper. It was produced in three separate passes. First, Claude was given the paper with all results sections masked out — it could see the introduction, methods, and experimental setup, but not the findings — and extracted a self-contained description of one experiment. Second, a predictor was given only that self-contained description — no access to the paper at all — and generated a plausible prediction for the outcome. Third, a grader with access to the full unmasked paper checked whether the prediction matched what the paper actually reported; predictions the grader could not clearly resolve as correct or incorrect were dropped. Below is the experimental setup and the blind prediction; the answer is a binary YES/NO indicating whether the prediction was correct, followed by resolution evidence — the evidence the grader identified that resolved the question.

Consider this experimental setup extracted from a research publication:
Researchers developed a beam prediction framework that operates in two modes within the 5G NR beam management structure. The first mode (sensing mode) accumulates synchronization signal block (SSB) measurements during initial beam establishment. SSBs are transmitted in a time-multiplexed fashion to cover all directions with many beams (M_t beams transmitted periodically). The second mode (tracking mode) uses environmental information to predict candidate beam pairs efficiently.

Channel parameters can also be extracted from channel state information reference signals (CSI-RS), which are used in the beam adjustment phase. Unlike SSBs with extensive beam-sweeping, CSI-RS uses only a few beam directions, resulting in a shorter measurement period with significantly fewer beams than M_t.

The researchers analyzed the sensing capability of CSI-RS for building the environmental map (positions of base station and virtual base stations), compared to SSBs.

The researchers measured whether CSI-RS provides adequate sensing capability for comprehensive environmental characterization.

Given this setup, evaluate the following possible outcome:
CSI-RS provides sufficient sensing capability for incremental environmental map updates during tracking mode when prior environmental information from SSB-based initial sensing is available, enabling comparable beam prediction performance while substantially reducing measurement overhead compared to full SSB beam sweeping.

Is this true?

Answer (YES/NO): YES